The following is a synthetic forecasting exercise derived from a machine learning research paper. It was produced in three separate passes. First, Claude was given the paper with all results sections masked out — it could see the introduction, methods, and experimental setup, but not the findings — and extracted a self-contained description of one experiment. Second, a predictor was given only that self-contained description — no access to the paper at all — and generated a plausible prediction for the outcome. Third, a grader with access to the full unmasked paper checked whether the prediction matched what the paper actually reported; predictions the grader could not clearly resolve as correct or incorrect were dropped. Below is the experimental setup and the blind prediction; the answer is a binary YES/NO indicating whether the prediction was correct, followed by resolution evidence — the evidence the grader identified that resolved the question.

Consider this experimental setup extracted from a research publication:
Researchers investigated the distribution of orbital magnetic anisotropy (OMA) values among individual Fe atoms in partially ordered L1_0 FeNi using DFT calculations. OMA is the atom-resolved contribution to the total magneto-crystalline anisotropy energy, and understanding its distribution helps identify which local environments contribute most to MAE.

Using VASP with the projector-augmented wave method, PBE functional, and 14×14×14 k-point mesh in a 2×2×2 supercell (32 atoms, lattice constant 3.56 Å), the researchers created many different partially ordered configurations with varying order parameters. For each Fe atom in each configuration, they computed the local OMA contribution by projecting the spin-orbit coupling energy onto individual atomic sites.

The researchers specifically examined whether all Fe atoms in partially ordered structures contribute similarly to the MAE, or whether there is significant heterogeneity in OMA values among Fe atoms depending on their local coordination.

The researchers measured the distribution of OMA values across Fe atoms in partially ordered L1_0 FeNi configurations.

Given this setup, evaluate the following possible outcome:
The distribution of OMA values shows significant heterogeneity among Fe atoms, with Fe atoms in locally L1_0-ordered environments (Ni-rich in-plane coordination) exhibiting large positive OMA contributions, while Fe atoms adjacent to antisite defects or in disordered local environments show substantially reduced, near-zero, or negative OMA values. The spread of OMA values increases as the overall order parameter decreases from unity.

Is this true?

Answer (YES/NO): NO